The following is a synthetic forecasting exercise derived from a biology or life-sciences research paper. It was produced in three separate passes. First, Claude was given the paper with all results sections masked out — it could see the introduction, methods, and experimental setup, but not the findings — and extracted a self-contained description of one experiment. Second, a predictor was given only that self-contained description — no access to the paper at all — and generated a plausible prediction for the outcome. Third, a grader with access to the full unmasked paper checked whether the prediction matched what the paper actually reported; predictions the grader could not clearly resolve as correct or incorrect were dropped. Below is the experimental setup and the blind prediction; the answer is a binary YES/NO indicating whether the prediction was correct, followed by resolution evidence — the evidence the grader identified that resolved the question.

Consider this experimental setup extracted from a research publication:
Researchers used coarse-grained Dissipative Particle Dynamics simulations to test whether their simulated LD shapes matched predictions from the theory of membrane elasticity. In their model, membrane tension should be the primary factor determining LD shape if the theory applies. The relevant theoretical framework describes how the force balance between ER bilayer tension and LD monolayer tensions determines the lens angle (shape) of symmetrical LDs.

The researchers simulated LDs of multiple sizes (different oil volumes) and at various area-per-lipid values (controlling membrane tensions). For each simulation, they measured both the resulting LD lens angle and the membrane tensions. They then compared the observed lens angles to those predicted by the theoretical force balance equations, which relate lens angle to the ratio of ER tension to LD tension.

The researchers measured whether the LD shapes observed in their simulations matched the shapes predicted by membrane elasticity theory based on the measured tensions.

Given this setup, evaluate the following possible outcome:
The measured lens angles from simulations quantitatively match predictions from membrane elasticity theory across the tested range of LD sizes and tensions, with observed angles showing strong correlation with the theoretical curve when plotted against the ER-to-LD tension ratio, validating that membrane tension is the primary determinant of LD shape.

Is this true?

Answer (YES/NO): YES